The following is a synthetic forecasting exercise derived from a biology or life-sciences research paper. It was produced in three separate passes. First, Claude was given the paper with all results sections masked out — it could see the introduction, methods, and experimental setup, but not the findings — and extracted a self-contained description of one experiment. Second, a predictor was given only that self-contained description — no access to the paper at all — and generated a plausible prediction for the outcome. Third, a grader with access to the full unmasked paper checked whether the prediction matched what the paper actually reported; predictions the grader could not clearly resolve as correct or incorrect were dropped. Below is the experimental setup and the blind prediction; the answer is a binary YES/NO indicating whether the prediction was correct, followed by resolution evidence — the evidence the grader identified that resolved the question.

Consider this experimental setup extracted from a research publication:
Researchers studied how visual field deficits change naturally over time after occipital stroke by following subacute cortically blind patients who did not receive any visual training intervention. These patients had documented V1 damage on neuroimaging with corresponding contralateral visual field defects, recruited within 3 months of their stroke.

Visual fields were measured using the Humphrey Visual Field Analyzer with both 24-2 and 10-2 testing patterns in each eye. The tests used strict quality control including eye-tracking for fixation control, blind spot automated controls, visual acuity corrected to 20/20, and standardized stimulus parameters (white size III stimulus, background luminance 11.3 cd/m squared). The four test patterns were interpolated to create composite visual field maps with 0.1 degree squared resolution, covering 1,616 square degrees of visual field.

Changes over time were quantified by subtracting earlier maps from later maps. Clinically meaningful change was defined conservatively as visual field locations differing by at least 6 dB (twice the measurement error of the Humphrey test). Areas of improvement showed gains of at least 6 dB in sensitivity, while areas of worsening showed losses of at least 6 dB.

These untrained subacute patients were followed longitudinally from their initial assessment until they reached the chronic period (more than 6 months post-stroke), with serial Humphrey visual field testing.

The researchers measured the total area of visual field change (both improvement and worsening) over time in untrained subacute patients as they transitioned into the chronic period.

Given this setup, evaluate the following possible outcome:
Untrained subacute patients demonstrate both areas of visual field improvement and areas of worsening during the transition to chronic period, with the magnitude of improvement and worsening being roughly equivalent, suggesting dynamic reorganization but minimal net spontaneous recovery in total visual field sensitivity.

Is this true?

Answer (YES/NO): NO